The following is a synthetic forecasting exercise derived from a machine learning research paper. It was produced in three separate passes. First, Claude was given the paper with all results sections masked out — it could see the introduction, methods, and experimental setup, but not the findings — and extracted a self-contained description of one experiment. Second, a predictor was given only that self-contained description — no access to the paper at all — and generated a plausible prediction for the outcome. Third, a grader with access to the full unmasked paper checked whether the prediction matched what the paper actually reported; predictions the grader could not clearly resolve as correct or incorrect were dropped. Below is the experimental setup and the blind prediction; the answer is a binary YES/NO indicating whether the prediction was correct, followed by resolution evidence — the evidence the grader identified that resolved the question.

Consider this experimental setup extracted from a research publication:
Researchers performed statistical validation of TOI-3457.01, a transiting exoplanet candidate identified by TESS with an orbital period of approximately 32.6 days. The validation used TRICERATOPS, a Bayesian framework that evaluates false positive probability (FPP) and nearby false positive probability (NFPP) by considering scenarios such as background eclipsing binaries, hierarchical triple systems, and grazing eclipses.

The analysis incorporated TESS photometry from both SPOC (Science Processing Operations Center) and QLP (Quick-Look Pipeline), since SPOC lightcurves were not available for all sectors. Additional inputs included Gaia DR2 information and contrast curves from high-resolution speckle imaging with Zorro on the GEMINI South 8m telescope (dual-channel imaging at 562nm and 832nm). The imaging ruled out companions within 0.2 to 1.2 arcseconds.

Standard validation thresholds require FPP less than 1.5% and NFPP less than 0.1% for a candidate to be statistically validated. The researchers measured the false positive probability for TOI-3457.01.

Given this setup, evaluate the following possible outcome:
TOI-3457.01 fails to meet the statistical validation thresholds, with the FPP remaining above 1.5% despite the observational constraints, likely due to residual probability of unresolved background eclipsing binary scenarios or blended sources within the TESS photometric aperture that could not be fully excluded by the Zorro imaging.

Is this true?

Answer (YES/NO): NO